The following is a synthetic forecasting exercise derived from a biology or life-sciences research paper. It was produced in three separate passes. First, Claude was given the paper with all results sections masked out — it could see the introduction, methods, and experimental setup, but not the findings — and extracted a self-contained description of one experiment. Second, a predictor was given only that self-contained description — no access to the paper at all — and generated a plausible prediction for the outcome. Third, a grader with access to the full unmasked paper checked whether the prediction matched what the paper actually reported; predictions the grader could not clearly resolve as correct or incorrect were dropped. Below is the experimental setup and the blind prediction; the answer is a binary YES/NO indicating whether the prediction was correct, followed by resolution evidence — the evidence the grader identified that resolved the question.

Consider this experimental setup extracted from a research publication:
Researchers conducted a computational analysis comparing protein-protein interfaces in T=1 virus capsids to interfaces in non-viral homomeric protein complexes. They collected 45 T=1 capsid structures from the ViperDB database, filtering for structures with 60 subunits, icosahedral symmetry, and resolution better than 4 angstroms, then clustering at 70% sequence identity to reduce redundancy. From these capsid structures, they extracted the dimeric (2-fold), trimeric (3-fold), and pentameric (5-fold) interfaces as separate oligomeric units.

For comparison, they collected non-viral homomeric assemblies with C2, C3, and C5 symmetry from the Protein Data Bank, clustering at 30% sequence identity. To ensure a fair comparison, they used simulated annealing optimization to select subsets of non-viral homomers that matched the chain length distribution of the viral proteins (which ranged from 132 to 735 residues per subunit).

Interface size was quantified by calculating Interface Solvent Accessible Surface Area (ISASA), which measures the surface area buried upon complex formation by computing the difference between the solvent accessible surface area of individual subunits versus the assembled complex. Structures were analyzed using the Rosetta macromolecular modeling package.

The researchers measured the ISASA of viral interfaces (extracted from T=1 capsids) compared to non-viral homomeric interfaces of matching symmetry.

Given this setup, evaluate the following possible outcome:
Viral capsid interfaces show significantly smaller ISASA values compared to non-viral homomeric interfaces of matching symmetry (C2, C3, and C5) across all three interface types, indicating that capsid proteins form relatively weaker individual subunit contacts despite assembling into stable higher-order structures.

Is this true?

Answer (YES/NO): NO